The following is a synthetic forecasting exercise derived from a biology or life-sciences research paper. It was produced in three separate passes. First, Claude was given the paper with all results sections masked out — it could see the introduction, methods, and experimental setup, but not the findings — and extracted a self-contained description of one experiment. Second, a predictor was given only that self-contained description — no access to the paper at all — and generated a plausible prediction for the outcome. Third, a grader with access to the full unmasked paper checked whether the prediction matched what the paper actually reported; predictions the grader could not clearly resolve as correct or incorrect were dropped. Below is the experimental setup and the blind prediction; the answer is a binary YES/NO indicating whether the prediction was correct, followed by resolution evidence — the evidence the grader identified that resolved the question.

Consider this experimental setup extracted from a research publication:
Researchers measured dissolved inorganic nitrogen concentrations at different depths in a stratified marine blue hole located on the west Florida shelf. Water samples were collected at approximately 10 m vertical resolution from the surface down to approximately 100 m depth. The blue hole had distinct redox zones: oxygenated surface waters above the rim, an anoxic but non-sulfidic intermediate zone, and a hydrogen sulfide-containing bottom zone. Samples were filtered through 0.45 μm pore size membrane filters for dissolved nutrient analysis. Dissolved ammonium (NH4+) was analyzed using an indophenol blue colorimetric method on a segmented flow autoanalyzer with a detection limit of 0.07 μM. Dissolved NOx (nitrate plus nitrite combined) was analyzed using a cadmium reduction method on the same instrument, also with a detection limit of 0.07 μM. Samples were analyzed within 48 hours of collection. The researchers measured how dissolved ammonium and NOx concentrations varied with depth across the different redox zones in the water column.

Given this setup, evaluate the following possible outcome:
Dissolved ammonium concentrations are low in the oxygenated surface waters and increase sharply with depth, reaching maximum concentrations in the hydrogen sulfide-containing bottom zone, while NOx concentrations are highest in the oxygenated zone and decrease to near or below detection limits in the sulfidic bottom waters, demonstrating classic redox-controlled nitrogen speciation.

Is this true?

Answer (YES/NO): NO